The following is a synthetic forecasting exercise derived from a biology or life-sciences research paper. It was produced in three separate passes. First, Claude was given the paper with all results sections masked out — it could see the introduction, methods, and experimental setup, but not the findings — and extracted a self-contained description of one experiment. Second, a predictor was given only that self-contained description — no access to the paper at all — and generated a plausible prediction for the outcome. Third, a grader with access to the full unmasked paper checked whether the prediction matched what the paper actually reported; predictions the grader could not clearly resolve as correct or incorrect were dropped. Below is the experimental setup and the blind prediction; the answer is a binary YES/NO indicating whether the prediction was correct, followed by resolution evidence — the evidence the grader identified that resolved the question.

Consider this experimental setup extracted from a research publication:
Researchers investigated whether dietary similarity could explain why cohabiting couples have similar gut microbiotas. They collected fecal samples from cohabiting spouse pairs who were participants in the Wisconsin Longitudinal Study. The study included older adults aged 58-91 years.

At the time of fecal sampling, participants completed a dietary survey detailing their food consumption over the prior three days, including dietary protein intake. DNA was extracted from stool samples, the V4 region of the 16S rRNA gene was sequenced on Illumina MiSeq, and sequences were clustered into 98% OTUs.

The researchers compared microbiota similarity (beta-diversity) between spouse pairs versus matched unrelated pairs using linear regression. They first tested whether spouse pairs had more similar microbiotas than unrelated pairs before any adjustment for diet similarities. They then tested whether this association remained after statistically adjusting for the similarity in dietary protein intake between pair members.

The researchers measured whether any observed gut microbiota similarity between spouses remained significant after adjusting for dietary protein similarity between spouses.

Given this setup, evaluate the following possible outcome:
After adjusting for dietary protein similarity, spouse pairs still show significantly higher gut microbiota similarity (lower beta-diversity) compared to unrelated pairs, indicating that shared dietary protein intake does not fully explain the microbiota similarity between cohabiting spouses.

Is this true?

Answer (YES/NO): YES